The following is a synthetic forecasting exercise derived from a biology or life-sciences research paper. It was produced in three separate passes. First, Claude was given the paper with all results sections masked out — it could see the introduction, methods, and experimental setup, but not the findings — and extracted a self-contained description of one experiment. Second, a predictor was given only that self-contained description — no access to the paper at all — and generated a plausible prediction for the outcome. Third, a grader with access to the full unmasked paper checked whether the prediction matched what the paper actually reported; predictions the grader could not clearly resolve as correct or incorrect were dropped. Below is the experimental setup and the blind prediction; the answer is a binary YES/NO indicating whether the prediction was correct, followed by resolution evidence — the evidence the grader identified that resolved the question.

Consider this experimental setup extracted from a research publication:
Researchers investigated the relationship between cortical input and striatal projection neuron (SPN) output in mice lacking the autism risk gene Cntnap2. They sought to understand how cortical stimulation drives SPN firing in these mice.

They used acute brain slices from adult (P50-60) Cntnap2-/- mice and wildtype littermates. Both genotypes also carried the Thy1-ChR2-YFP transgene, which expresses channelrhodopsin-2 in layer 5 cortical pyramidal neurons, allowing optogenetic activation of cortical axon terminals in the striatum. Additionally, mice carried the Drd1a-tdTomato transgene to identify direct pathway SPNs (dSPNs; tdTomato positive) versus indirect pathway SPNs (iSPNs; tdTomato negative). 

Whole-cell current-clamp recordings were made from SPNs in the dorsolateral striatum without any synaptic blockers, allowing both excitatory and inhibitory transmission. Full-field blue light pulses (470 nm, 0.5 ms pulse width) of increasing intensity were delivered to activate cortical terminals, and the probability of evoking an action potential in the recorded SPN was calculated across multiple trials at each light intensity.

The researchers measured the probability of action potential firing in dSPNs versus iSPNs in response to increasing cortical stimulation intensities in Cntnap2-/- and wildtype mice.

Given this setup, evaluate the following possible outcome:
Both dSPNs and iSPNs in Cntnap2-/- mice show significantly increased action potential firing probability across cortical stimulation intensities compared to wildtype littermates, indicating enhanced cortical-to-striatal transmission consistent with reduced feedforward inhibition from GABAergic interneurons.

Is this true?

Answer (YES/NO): NO